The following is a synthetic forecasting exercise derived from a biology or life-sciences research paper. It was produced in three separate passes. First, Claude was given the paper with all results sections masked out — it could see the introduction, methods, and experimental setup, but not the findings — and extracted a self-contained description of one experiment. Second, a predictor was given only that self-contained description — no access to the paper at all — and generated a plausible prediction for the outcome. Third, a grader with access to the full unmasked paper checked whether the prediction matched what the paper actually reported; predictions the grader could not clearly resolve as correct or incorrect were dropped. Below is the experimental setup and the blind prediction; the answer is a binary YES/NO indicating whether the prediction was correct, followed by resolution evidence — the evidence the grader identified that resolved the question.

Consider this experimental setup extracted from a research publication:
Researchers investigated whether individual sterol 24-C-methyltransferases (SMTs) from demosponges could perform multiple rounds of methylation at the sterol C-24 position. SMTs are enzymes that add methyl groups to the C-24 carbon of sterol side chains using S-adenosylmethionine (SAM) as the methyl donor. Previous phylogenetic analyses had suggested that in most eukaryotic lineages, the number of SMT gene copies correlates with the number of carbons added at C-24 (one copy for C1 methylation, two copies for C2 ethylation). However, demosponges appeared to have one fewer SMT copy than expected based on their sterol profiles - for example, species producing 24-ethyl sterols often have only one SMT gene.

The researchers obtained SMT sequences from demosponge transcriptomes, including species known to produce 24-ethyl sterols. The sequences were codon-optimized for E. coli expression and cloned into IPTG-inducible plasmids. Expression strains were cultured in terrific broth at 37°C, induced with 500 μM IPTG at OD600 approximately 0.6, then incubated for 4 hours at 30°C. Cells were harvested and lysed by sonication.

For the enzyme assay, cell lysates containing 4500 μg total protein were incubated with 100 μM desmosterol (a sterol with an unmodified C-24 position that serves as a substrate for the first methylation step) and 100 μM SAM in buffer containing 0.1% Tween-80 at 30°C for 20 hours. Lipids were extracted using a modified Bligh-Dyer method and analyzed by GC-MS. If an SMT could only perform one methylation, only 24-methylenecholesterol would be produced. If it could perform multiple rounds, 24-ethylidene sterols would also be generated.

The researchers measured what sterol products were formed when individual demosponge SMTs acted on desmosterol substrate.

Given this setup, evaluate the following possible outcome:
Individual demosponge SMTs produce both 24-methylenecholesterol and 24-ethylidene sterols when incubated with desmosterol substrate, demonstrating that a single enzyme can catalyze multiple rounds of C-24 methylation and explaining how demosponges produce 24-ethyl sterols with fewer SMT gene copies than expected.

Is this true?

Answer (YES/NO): YES